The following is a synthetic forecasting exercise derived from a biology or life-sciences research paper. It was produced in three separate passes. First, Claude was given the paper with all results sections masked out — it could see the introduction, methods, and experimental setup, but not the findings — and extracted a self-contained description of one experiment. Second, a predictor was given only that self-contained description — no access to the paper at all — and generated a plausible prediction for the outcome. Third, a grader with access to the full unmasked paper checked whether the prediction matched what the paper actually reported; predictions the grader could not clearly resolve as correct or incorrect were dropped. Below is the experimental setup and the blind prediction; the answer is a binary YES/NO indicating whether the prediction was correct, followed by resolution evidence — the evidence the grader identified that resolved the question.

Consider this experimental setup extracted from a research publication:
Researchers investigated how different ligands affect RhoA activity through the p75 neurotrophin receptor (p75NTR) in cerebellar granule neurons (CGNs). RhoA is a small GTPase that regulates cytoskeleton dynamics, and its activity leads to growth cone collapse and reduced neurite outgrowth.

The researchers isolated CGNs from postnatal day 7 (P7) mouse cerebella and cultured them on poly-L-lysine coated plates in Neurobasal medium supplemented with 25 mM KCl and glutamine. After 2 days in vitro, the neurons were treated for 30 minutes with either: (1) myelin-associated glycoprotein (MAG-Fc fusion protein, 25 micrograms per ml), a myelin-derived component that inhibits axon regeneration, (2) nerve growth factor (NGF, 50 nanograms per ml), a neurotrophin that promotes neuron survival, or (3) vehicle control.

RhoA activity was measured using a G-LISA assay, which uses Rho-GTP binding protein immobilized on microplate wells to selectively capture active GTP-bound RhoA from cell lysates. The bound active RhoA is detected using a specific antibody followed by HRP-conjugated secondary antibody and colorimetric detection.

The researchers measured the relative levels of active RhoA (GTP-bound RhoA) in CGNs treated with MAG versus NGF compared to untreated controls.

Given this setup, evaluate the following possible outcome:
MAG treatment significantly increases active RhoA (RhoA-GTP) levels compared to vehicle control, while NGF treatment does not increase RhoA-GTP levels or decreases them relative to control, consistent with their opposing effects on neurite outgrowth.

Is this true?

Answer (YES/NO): YES